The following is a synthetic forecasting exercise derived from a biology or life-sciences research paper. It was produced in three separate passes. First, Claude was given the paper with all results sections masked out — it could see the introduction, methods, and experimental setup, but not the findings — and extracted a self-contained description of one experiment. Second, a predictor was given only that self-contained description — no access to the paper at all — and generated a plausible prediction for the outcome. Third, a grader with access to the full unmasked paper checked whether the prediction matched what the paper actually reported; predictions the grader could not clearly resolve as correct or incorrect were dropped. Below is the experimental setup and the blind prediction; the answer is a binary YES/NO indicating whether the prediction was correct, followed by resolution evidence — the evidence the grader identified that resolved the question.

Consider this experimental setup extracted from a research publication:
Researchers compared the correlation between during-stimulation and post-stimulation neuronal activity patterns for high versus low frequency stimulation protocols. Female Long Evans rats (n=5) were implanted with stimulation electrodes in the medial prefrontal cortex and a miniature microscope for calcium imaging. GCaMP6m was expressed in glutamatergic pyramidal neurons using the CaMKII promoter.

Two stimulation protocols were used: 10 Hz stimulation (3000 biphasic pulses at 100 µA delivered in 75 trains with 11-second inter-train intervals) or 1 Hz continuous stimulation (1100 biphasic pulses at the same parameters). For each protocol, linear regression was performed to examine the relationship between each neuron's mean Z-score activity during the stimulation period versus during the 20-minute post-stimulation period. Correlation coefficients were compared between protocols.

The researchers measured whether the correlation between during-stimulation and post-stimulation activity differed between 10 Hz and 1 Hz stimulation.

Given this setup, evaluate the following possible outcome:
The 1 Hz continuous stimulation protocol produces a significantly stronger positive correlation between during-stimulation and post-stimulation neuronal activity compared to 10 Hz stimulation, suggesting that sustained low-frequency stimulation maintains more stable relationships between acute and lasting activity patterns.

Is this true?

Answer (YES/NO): YES